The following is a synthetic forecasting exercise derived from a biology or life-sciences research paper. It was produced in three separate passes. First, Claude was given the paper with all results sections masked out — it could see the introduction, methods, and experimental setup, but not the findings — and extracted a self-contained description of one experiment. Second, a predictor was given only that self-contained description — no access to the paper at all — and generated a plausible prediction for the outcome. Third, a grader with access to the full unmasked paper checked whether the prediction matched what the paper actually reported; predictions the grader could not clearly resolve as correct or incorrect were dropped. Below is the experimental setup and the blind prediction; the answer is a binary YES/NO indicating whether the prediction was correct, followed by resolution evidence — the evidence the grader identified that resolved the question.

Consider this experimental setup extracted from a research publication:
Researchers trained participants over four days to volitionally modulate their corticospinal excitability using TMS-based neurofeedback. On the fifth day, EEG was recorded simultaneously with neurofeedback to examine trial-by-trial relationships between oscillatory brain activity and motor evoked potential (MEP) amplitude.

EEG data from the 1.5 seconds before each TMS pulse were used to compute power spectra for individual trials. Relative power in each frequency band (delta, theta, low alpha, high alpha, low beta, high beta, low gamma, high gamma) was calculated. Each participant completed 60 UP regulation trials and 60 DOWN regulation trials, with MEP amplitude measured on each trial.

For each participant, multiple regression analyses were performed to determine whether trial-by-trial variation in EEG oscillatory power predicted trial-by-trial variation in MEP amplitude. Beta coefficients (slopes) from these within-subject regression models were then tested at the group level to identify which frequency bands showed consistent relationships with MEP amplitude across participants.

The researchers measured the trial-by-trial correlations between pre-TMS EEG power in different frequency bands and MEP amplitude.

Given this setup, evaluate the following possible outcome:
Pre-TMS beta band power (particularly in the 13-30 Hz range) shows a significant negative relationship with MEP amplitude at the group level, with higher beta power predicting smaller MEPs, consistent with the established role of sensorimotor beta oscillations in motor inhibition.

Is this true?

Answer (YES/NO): NO